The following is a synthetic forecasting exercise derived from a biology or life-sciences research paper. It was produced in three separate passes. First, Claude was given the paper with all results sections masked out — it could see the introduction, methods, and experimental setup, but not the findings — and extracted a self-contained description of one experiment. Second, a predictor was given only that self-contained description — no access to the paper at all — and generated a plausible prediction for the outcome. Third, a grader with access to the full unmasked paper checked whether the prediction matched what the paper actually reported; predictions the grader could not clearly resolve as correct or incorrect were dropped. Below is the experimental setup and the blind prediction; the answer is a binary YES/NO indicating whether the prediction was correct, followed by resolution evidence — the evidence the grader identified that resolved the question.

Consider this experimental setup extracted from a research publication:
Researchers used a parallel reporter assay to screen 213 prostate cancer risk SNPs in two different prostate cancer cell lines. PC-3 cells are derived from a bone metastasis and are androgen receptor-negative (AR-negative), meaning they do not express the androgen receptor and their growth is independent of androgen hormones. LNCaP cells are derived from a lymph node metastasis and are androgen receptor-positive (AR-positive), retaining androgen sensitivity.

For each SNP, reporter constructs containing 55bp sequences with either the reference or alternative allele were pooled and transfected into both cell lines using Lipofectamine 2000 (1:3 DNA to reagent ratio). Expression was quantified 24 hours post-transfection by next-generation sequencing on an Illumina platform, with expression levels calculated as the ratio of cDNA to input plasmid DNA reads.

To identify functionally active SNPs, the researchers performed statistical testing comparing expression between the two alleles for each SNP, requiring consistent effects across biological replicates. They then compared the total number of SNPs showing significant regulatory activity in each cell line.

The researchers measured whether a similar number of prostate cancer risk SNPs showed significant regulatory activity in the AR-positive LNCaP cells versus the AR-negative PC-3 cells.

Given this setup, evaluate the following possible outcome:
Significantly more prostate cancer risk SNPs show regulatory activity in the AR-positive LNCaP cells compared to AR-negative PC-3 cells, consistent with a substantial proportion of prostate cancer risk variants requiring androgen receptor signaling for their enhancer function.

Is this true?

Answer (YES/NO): NO